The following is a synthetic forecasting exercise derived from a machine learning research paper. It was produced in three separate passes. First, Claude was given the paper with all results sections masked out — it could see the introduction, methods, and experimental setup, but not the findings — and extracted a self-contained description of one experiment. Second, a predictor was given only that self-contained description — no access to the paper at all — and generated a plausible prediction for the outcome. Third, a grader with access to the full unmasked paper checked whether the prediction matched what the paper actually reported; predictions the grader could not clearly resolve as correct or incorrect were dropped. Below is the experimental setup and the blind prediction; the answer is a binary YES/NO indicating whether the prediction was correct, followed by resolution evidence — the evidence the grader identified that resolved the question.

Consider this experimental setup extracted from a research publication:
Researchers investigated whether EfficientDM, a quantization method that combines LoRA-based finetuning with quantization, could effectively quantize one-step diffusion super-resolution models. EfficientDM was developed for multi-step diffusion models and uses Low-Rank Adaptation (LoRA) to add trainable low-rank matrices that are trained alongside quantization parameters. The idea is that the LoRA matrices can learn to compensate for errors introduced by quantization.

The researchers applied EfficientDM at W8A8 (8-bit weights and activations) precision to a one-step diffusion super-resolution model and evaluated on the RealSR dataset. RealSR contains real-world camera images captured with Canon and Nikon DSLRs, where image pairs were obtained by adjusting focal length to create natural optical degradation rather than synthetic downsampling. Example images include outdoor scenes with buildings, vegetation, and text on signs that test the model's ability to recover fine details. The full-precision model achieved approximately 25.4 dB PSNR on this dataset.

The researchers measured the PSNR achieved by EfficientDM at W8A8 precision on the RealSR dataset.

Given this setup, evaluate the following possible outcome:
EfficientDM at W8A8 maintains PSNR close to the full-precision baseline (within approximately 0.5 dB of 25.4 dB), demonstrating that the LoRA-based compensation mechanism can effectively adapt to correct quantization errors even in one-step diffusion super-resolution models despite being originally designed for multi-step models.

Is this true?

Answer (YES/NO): NO